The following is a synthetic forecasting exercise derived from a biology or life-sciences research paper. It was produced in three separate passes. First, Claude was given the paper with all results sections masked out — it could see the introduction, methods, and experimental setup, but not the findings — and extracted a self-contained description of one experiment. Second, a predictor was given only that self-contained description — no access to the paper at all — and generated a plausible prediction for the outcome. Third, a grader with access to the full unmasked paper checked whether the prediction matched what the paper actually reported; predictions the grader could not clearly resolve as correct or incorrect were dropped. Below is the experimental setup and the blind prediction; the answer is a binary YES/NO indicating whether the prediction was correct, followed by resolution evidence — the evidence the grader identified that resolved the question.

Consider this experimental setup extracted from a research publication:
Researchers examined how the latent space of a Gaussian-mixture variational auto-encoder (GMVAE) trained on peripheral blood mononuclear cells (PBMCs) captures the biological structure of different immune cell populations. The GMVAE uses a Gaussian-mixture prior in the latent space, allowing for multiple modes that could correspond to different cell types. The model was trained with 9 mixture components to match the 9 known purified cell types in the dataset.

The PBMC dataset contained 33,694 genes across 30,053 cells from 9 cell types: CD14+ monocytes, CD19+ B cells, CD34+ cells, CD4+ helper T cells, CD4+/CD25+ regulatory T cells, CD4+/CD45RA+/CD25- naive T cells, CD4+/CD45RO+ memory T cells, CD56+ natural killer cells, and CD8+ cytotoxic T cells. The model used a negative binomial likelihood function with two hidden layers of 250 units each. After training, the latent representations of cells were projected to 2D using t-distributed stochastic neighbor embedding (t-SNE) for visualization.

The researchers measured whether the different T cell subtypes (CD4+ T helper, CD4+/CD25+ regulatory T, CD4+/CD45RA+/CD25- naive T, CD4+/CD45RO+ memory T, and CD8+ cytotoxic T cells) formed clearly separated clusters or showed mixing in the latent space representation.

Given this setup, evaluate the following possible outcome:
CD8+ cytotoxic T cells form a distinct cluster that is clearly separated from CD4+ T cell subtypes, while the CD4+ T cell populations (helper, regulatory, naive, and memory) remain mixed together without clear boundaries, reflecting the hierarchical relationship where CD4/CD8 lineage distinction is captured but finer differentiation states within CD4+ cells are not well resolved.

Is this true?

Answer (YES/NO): NO